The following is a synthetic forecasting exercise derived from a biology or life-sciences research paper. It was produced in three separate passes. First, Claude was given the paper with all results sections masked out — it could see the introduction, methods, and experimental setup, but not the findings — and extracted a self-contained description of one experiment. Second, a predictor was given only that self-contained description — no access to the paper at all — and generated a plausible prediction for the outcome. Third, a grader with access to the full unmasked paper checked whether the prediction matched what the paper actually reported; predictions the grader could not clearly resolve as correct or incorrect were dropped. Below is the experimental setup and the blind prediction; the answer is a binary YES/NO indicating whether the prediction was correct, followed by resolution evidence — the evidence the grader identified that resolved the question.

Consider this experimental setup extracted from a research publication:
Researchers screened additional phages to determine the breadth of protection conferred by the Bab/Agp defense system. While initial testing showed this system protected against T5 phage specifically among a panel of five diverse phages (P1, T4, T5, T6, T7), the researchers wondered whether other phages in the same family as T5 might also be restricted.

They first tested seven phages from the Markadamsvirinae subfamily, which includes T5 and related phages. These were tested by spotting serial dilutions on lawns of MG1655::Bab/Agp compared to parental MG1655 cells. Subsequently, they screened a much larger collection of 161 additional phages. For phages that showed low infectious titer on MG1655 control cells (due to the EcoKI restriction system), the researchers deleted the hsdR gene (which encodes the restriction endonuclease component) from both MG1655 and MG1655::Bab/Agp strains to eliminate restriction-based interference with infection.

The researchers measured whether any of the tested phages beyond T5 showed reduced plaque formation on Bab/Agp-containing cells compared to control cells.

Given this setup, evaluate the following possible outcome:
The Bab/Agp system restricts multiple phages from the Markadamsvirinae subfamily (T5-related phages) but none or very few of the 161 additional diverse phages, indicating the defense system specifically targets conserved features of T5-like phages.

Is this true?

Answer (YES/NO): NO